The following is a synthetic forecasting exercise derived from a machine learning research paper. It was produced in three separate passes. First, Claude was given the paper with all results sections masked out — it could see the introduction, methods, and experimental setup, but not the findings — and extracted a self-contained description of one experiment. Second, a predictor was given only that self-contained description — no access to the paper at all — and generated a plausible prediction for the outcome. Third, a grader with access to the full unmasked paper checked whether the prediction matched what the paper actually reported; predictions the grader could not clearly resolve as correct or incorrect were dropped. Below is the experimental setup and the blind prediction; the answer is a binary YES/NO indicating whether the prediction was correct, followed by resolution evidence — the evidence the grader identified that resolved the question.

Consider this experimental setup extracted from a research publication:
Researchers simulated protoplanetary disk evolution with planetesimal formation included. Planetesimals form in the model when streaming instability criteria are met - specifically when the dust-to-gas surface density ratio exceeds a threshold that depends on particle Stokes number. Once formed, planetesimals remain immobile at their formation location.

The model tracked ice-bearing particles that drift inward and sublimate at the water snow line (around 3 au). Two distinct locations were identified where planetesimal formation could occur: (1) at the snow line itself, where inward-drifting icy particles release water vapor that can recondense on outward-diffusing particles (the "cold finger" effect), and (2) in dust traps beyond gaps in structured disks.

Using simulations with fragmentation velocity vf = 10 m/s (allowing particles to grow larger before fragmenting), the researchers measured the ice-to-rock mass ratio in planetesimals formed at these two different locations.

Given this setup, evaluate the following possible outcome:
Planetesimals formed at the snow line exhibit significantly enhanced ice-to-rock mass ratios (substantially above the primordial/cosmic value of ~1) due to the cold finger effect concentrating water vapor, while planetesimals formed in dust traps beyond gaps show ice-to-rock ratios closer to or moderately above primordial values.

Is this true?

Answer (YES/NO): YES